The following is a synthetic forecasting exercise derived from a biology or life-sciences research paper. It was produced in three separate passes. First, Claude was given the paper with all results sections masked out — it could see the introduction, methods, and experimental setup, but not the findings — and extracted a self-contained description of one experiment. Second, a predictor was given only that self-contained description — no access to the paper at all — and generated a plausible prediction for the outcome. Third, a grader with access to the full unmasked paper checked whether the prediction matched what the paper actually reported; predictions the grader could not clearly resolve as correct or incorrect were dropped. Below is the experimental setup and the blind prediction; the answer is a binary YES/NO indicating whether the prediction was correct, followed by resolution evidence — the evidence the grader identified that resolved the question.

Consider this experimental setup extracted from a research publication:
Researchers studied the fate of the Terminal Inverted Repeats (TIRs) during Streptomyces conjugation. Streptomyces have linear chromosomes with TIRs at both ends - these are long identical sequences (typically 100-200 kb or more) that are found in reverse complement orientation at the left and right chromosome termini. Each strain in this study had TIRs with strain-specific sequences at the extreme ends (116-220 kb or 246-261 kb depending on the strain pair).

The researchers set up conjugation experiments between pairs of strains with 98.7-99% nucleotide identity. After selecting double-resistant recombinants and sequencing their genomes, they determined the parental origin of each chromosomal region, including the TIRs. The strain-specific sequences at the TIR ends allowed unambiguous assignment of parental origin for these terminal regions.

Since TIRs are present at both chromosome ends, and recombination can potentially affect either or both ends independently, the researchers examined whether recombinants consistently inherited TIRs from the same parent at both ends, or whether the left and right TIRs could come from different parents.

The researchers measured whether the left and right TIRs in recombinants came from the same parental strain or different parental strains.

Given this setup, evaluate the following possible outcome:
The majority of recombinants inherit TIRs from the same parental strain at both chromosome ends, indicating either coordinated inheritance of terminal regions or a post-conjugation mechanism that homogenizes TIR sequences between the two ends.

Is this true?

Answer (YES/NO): YES